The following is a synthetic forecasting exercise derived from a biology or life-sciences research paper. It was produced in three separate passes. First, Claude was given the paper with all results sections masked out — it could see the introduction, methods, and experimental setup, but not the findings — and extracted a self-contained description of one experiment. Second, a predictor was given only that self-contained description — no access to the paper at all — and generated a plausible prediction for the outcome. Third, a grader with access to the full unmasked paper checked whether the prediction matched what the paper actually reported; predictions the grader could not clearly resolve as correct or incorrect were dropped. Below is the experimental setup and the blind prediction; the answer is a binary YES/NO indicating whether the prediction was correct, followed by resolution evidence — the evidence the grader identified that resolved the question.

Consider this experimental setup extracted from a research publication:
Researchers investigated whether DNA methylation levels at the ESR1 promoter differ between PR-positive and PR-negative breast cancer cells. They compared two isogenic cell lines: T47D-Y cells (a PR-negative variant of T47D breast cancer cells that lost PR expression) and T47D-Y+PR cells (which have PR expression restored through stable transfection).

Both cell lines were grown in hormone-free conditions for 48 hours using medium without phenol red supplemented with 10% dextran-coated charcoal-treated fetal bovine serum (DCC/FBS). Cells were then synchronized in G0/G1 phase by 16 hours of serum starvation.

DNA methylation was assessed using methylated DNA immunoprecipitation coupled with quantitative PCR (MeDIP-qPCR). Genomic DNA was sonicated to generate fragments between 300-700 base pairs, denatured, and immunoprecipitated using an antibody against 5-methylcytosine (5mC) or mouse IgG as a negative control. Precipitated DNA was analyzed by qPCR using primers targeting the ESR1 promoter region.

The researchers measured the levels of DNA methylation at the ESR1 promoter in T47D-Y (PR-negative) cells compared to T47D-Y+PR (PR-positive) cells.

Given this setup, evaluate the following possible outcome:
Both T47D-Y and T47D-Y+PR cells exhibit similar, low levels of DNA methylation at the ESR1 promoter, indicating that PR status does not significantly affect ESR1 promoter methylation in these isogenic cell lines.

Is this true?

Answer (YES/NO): NO